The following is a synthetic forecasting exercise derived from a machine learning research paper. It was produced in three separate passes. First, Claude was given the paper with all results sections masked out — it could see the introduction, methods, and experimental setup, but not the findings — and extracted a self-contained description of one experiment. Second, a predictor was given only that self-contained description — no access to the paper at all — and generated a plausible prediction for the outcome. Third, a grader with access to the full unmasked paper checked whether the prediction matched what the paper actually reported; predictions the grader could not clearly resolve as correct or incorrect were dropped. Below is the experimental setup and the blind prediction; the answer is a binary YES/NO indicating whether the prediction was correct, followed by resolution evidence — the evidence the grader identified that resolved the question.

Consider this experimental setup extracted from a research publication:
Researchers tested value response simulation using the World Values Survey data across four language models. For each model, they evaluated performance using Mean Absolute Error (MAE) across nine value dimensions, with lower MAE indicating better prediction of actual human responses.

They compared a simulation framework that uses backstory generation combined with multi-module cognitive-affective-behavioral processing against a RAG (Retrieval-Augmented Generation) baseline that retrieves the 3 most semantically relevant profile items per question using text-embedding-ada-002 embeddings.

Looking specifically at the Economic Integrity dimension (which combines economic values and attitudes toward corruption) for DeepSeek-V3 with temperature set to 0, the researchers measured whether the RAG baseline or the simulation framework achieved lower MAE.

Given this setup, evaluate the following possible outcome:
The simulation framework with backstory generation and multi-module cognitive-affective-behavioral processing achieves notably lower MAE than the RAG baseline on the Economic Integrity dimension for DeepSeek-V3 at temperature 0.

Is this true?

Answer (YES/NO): NO